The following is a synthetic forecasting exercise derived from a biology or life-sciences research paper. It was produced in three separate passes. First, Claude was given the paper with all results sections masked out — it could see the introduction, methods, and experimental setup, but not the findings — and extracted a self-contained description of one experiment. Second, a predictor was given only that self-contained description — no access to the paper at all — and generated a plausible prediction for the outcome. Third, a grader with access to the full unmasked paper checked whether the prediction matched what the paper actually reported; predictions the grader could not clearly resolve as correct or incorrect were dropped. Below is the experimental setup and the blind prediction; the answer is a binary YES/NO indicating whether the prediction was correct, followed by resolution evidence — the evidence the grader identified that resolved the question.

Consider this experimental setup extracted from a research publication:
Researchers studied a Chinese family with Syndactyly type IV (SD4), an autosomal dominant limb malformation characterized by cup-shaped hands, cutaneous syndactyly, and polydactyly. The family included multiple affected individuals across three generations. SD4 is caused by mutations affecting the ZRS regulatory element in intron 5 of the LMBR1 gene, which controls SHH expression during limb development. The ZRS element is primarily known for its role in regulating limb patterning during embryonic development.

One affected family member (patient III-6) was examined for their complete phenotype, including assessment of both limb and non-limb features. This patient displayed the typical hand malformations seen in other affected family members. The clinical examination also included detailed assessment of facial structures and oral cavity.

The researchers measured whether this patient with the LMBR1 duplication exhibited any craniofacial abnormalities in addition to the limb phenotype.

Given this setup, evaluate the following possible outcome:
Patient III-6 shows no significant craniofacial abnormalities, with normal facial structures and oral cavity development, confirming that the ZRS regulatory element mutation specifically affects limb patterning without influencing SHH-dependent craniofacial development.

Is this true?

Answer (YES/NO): NO